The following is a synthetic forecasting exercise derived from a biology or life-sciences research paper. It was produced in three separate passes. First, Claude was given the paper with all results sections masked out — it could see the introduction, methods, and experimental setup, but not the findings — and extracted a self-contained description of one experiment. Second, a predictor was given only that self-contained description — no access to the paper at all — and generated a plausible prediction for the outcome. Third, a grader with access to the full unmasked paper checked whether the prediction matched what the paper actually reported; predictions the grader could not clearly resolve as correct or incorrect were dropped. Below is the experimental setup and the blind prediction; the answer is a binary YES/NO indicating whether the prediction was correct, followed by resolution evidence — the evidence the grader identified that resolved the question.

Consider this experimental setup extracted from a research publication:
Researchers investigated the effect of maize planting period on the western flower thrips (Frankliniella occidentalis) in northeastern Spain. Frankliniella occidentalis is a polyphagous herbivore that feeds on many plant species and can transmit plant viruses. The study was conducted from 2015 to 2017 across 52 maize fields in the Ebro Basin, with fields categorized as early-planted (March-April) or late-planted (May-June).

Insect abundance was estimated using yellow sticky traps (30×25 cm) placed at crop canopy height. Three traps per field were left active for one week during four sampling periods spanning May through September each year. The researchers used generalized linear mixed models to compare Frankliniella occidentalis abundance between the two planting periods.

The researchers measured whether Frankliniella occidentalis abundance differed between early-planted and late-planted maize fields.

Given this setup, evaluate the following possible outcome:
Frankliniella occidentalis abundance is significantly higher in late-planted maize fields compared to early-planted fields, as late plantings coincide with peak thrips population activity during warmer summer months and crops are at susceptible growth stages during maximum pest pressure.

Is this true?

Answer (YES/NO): NO